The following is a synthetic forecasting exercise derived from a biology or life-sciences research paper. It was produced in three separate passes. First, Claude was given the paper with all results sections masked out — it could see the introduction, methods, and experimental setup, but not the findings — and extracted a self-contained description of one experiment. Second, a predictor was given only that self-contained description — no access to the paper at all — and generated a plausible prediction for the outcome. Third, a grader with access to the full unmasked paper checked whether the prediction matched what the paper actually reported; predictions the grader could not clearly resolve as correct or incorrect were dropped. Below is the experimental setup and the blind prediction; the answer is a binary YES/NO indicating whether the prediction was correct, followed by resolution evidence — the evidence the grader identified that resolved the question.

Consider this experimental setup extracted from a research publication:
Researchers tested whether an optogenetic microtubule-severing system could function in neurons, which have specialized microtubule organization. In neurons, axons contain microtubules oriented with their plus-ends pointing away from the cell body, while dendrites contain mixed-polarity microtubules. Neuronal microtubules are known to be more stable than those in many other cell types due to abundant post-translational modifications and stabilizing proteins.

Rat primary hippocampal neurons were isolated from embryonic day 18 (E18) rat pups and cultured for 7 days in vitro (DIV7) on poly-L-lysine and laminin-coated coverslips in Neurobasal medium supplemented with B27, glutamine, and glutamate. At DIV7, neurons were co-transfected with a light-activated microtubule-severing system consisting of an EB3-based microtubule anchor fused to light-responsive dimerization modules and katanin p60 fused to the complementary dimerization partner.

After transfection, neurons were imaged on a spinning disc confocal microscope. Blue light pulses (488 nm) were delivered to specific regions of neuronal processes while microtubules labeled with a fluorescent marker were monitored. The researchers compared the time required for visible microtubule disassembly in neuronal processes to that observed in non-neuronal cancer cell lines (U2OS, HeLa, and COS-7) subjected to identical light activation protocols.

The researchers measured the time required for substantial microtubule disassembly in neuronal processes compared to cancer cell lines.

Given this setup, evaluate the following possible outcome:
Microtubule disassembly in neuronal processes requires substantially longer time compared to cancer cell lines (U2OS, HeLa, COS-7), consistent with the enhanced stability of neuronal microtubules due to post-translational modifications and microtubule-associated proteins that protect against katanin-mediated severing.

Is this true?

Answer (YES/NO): YES